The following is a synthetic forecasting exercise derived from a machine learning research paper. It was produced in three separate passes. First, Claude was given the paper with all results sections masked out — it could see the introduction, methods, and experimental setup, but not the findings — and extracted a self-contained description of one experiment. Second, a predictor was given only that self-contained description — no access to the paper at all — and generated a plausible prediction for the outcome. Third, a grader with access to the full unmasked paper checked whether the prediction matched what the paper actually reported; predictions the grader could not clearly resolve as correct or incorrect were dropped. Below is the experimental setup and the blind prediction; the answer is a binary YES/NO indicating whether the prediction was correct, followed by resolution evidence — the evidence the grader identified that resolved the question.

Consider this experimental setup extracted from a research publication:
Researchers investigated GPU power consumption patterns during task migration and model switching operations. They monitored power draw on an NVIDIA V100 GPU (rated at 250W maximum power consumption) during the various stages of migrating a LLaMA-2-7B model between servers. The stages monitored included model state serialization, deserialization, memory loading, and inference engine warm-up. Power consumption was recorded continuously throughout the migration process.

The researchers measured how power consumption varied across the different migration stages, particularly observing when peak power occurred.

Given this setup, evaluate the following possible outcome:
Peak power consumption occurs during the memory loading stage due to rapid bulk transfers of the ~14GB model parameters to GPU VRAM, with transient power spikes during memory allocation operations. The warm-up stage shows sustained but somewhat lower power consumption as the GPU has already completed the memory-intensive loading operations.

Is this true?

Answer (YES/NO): NO